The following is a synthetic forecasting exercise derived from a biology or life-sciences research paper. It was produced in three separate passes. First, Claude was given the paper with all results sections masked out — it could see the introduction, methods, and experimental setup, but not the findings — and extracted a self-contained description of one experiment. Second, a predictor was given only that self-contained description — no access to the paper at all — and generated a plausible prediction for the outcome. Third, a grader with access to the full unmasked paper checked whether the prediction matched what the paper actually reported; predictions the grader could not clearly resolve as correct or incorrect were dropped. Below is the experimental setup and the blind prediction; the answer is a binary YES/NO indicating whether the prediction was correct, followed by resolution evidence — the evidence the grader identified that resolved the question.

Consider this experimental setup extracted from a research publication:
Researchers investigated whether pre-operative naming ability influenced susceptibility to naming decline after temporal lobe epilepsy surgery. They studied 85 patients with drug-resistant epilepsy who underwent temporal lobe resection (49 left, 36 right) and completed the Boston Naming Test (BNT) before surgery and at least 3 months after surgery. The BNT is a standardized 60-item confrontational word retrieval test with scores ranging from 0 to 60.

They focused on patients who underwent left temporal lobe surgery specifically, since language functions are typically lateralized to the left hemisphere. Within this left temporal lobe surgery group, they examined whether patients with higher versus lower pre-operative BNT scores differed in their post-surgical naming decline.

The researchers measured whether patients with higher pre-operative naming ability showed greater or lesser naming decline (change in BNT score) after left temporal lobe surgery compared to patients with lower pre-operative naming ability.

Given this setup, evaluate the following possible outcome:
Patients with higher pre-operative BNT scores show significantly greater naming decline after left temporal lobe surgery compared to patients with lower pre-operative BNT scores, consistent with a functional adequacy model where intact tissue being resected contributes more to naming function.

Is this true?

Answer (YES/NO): NO